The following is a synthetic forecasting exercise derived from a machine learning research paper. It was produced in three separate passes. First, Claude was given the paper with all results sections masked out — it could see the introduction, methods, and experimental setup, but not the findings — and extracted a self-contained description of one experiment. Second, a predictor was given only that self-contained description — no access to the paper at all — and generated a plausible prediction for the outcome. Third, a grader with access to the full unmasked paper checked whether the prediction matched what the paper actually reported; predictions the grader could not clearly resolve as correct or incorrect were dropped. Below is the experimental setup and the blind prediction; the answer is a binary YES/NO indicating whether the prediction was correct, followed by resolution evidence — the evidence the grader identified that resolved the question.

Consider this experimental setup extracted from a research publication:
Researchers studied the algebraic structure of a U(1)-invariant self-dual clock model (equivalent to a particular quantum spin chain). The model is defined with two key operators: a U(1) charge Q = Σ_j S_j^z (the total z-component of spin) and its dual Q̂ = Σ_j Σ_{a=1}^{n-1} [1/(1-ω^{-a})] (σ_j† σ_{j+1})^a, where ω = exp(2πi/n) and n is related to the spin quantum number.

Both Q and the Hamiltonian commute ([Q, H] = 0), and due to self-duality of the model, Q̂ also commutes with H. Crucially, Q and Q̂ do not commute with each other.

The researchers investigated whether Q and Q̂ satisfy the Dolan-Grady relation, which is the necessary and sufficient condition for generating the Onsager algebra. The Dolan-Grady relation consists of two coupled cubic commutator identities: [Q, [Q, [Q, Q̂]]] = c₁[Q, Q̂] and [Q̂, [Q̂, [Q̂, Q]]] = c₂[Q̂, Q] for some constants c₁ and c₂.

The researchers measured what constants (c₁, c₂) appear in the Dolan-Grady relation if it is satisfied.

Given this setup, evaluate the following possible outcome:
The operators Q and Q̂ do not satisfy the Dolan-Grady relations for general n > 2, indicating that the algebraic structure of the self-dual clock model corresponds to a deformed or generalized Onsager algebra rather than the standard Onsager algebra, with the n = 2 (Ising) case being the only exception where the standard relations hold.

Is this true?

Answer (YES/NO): NO